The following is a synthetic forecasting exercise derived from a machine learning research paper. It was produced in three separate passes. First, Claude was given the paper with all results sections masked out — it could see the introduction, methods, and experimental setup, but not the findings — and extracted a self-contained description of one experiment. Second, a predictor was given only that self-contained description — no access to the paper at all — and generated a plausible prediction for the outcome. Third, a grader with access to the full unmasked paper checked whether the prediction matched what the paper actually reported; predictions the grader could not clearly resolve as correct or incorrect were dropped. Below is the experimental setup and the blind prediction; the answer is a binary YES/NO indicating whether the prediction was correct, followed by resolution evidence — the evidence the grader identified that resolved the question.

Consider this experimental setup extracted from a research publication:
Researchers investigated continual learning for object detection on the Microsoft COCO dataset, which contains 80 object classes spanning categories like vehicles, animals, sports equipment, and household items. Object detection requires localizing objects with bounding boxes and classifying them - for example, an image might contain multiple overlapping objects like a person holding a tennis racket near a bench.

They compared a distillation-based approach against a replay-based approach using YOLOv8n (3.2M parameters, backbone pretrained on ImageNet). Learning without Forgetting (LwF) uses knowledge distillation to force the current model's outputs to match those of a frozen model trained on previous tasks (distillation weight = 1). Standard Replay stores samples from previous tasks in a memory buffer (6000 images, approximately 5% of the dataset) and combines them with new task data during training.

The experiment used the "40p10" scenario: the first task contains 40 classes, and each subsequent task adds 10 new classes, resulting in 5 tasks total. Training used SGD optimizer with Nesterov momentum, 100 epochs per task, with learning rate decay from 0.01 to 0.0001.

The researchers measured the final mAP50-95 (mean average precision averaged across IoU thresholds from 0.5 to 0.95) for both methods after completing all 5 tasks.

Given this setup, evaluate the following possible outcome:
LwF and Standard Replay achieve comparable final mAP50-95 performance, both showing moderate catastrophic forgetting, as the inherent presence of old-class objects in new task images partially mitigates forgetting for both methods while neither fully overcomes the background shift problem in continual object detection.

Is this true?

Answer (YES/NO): NO